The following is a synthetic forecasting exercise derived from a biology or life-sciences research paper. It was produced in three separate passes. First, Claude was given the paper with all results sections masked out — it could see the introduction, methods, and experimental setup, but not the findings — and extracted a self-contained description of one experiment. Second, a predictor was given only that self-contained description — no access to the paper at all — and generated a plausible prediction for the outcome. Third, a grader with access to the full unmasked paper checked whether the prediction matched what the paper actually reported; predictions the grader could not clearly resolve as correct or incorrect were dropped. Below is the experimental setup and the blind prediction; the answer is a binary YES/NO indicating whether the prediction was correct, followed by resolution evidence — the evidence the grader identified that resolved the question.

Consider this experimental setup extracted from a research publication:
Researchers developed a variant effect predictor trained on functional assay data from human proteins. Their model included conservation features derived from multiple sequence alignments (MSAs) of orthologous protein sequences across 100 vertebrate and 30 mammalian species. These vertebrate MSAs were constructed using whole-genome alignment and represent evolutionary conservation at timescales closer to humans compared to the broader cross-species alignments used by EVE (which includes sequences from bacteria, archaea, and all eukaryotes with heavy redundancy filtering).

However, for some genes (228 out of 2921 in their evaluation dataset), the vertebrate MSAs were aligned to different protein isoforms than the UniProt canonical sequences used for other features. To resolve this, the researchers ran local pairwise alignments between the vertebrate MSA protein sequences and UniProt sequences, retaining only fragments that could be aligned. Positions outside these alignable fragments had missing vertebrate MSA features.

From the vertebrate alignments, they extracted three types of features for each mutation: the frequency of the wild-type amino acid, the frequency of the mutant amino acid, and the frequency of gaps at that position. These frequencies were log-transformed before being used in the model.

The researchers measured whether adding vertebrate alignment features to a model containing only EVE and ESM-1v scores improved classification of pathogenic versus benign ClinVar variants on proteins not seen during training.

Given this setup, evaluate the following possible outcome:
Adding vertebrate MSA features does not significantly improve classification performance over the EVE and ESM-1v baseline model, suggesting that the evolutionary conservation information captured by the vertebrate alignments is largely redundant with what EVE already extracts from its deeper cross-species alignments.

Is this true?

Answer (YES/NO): NO